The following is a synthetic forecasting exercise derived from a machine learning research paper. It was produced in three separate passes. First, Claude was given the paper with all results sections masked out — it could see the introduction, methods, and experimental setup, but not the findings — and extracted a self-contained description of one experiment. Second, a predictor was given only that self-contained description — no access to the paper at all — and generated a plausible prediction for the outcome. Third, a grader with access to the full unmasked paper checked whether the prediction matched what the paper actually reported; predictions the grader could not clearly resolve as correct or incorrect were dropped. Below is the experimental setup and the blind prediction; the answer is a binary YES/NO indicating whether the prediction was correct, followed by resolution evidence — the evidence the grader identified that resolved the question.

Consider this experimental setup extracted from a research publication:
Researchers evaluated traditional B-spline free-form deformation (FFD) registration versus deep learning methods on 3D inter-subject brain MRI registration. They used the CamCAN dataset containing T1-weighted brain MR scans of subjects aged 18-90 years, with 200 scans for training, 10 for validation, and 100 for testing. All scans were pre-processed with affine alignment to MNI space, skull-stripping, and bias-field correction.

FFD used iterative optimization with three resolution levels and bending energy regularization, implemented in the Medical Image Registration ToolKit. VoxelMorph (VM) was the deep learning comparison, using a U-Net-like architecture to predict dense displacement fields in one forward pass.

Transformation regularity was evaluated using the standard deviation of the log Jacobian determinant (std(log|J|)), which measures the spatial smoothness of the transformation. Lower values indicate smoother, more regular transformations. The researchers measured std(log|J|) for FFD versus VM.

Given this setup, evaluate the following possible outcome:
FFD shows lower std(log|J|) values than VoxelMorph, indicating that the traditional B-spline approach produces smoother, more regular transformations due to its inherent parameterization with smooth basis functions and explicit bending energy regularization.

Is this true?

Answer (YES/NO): NO